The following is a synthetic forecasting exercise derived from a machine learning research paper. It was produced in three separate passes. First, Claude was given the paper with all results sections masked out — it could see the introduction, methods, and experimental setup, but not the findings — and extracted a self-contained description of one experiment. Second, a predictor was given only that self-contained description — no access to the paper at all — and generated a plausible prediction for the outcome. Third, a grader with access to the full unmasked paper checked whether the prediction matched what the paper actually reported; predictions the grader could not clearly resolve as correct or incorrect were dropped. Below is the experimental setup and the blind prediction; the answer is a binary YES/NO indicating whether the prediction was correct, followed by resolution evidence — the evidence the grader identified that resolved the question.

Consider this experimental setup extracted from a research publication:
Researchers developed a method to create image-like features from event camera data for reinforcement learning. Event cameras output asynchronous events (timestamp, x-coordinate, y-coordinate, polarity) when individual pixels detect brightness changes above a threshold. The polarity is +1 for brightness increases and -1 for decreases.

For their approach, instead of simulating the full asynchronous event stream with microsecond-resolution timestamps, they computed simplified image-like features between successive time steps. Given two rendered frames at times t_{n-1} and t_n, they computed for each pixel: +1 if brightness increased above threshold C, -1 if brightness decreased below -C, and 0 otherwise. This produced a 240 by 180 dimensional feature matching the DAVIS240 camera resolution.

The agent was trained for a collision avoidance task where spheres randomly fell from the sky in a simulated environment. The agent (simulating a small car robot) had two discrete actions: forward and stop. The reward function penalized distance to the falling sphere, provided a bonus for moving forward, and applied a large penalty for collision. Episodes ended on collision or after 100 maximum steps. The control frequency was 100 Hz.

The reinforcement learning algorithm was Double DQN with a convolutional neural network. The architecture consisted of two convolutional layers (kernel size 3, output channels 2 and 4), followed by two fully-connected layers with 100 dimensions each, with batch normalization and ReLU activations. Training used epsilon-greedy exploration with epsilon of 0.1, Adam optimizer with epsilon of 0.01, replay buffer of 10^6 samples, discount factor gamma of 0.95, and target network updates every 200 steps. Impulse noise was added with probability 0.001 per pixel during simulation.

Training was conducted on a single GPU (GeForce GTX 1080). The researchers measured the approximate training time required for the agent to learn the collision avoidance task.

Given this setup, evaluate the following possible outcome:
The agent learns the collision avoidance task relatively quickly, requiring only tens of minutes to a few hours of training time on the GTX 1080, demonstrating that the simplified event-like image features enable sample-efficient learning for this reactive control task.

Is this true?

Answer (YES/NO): YES